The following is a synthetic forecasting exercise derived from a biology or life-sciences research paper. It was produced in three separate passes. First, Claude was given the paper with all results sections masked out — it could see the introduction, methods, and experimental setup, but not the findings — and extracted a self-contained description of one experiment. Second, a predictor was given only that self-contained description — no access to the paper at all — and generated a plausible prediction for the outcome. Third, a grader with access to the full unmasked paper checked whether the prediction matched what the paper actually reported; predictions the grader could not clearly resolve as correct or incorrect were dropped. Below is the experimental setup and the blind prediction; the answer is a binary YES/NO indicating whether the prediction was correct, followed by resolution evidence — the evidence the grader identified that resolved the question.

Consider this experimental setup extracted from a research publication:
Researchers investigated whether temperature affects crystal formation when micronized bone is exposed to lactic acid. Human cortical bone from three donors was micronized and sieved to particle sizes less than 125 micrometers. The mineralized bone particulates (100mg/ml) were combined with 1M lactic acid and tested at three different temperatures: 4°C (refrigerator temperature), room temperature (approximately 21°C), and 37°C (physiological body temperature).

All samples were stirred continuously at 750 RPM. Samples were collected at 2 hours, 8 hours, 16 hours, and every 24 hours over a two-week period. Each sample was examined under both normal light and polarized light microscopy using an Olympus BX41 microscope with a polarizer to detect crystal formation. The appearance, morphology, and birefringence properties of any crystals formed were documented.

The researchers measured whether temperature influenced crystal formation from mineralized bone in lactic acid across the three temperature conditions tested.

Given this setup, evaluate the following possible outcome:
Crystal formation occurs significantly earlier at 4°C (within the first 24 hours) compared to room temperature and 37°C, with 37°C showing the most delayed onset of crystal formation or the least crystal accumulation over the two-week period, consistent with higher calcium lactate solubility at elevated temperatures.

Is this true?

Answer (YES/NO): NO